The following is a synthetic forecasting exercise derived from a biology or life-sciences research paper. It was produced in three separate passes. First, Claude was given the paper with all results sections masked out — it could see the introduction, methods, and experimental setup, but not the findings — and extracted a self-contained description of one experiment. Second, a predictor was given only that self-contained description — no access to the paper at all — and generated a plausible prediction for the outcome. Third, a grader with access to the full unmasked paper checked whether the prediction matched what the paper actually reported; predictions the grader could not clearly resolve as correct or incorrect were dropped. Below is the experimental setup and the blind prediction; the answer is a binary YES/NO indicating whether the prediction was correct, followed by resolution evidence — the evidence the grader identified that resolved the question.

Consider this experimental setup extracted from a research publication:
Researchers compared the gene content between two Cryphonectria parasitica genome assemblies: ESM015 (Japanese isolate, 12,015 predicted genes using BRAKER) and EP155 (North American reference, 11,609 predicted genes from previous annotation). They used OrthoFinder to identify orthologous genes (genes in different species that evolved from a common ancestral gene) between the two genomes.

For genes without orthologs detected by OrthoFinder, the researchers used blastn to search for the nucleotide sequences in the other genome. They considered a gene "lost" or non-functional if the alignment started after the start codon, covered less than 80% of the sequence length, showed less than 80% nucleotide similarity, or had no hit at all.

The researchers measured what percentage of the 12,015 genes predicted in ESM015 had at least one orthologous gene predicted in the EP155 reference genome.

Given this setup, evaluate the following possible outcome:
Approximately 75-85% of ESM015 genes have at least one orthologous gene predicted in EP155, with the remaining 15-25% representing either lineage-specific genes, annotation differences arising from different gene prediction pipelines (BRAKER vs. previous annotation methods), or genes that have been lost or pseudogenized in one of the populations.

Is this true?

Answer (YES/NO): NO